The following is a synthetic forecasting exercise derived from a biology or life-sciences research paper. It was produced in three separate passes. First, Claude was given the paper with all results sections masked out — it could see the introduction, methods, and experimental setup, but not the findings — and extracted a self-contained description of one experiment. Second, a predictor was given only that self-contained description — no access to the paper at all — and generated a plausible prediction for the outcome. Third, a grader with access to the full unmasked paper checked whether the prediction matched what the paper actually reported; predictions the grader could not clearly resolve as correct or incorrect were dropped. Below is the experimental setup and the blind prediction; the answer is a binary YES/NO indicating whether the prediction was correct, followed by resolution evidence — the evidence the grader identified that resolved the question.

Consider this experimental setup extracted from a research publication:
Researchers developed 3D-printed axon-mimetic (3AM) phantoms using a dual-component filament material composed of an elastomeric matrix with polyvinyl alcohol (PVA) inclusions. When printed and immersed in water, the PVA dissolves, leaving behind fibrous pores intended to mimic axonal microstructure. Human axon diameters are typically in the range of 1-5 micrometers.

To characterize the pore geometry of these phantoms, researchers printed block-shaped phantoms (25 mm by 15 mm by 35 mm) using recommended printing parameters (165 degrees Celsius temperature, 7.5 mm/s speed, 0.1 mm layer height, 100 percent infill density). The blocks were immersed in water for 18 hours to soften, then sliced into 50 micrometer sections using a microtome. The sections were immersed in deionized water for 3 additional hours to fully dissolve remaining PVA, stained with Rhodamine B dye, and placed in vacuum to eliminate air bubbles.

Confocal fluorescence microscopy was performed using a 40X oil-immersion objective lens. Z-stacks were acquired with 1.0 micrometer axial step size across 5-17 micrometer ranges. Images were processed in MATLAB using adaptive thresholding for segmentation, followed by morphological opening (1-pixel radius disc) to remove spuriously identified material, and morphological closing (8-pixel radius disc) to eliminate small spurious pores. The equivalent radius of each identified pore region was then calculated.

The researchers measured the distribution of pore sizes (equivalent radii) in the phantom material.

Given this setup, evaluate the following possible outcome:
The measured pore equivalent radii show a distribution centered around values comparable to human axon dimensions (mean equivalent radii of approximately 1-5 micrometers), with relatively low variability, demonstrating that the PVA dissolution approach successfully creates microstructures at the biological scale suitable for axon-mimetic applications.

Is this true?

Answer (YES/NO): NO